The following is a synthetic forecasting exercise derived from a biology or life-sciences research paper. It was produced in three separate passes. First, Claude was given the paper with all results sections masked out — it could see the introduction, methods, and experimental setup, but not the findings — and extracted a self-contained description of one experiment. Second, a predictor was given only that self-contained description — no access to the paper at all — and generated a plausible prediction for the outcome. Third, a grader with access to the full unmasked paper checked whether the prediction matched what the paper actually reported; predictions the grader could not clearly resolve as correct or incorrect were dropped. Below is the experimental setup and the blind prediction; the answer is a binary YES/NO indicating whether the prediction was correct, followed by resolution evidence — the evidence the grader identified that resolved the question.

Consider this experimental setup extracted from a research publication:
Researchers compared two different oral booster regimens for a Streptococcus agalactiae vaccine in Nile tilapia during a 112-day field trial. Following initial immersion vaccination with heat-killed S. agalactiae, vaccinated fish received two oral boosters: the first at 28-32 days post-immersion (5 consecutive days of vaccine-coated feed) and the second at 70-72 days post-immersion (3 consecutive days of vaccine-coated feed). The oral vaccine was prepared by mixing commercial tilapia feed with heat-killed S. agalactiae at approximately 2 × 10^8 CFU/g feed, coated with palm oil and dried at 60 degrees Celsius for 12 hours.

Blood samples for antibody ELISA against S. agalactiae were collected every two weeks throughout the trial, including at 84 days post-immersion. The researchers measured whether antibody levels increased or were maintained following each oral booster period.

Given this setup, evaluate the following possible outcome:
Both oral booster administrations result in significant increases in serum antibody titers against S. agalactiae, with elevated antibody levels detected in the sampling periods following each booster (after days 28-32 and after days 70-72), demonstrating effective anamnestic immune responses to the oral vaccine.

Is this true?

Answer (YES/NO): NO